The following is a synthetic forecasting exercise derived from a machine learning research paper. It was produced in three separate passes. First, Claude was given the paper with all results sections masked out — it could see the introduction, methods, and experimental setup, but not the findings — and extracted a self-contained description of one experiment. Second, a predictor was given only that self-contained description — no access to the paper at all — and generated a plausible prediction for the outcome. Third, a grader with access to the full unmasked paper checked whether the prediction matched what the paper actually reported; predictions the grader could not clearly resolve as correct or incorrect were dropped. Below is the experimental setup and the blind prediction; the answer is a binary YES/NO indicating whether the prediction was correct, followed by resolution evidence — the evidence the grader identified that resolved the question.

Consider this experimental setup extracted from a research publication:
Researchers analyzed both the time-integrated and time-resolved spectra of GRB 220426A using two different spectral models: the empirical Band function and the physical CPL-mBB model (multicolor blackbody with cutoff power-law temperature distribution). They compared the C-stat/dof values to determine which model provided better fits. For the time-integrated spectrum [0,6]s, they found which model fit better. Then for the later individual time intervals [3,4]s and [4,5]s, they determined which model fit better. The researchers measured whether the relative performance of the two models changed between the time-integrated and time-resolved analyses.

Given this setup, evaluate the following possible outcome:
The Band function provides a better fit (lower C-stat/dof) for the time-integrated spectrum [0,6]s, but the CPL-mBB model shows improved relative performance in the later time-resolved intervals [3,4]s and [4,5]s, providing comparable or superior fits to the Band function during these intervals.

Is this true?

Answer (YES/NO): YES